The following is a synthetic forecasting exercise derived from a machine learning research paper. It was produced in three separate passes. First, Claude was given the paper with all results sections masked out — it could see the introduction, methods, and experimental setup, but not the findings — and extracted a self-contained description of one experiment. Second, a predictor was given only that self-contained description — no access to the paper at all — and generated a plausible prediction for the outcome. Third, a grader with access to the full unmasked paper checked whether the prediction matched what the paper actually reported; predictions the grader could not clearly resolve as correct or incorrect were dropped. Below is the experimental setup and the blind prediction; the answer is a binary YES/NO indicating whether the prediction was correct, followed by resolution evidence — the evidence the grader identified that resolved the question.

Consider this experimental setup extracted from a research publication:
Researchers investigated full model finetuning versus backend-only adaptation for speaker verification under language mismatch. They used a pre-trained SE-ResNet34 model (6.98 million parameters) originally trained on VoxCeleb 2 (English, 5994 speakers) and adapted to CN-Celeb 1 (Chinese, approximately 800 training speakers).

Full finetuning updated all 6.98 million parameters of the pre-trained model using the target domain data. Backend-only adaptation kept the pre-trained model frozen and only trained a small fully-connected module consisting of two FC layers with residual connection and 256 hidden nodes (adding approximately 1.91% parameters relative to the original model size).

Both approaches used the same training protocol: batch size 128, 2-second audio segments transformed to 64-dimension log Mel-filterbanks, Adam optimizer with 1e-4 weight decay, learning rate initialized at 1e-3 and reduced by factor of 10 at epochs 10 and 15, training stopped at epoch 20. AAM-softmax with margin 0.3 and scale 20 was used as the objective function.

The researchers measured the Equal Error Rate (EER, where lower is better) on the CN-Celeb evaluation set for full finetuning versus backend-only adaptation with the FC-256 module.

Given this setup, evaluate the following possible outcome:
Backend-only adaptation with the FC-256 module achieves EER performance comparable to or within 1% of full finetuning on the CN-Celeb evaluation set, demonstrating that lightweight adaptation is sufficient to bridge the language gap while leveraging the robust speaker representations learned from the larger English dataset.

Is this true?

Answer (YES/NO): YES